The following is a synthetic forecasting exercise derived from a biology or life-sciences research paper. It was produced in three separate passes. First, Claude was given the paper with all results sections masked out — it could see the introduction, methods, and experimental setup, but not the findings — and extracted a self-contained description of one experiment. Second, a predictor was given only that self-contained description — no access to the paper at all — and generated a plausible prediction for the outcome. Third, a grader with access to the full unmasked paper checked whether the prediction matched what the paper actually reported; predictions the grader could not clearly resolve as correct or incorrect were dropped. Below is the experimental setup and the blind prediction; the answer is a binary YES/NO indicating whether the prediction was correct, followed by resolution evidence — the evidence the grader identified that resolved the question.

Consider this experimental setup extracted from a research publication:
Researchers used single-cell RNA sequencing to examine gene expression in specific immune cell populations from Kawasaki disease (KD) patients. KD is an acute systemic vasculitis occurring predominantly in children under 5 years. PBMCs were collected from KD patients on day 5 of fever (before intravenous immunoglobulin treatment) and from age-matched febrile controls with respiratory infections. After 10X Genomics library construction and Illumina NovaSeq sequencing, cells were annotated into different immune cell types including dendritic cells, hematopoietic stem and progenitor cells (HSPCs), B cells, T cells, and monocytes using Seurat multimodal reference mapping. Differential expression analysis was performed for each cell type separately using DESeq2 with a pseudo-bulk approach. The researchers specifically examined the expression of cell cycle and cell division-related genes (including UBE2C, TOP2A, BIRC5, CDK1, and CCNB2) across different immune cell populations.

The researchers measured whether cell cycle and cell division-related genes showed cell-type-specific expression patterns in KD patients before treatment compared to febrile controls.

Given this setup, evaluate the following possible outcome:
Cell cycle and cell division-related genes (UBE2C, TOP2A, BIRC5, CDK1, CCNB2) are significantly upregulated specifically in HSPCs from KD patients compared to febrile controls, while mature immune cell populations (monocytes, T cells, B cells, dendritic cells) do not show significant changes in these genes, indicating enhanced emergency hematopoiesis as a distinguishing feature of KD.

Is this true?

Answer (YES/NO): NO